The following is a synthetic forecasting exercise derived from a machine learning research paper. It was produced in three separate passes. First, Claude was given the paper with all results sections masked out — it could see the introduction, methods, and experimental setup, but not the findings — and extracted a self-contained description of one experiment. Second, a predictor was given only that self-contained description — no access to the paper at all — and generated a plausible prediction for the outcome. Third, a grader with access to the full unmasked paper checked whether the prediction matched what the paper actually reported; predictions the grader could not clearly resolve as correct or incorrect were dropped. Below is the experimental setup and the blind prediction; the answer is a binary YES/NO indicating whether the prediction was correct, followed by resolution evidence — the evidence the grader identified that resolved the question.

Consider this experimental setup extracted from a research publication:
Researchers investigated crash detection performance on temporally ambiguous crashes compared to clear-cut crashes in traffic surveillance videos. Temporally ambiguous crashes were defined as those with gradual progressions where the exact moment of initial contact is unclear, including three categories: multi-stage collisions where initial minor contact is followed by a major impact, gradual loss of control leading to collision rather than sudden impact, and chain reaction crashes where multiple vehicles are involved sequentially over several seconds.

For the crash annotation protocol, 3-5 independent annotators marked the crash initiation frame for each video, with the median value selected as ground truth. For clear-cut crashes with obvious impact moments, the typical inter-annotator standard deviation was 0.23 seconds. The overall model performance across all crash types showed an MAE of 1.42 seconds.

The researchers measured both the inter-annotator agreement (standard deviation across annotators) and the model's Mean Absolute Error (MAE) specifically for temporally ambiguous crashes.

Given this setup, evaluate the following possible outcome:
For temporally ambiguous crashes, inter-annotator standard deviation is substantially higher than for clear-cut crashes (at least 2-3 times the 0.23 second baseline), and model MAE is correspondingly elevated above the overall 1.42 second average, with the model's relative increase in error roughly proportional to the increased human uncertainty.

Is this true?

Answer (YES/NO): YES